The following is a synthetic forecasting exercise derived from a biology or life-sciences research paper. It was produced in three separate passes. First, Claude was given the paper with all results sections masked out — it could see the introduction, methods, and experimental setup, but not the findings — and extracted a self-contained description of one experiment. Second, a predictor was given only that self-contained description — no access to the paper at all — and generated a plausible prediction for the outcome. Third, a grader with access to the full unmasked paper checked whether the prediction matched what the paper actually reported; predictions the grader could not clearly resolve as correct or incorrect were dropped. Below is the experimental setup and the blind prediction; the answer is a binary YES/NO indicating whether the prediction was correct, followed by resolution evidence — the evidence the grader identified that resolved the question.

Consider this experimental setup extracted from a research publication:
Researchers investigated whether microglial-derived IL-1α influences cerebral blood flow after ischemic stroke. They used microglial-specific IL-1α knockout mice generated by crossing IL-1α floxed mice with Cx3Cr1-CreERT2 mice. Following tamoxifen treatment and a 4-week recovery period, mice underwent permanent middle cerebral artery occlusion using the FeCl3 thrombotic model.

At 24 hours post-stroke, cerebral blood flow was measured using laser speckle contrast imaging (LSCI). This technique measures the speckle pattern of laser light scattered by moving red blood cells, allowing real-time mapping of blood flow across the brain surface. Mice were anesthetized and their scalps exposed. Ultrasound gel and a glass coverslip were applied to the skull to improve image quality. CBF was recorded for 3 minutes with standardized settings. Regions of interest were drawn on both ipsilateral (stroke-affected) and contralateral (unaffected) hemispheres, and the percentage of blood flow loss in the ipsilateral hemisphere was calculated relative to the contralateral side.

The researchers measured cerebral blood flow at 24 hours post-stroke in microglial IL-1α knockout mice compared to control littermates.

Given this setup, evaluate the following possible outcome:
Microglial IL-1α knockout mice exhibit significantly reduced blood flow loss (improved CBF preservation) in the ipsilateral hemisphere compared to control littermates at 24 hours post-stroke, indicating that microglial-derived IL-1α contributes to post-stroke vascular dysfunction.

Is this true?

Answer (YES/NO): NO